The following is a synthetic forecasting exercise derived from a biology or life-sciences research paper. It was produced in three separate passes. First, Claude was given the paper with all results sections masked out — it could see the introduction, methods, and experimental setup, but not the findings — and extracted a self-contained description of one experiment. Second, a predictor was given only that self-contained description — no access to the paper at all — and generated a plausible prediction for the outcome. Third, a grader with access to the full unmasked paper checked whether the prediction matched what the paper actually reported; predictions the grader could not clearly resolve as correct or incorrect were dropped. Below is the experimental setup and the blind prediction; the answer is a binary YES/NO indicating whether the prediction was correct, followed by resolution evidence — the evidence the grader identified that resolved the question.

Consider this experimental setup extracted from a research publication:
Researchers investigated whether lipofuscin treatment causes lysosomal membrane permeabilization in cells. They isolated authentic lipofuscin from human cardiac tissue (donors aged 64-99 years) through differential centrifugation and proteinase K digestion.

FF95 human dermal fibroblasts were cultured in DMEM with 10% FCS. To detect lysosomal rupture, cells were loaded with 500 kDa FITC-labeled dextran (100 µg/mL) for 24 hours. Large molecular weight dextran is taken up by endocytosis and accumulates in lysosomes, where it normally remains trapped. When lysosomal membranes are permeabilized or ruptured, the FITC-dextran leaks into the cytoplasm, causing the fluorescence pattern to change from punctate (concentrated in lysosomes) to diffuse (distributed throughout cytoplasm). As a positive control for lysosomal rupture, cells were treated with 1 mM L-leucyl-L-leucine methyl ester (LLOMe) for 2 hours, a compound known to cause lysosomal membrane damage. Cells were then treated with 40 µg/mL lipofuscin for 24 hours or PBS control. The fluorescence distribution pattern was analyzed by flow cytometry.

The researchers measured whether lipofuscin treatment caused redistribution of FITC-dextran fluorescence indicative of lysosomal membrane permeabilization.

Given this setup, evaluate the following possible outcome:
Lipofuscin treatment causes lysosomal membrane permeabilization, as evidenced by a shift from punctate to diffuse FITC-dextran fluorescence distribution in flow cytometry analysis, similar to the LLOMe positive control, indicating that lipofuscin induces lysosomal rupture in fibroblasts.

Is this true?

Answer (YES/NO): YES